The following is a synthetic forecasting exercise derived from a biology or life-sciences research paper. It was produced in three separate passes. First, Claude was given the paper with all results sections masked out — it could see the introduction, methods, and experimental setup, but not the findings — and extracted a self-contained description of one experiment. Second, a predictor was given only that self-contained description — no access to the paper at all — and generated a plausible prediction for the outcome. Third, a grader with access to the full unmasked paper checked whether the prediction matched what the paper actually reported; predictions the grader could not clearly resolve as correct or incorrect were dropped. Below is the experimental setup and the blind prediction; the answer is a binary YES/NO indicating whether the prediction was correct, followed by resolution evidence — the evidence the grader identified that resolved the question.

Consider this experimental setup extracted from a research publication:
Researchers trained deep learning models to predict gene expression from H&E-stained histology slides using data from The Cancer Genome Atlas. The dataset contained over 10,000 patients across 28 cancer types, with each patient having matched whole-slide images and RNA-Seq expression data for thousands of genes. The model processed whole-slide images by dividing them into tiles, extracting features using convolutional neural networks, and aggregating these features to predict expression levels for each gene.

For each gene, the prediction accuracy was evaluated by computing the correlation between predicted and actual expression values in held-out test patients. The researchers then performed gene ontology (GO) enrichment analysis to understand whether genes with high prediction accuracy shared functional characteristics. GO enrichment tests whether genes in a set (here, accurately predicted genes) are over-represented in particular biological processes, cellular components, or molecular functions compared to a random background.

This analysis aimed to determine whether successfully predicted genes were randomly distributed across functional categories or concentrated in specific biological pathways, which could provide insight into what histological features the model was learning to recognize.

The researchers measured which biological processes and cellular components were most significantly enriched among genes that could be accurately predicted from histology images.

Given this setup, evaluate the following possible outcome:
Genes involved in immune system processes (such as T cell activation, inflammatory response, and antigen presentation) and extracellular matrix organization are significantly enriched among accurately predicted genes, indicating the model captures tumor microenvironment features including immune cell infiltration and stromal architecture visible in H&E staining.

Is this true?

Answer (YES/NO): NO